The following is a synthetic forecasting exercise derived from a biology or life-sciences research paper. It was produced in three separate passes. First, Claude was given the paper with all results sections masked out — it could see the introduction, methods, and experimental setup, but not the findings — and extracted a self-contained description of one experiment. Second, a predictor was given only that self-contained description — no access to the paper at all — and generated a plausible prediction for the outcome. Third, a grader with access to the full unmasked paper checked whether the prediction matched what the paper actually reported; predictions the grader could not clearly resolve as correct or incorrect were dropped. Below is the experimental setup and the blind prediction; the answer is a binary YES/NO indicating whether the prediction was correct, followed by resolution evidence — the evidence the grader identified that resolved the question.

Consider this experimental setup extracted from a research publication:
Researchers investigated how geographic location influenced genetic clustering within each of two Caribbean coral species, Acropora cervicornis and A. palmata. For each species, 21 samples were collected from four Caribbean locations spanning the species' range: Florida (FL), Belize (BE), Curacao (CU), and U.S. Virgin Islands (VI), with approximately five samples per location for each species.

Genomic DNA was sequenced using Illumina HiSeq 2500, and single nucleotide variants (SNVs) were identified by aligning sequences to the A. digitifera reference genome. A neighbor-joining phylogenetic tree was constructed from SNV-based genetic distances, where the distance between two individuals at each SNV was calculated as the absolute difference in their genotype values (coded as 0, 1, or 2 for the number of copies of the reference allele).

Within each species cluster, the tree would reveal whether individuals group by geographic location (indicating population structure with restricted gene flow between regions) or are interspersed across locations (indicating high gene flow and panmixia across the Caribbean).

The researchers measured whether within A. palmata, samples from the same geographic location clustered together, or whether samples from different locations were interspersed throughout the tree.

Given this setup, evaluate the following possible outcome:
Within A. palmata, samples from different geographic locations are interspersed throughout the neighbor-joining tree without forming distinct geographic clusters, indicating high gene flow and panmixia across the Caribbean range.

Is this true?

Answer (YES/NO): NO